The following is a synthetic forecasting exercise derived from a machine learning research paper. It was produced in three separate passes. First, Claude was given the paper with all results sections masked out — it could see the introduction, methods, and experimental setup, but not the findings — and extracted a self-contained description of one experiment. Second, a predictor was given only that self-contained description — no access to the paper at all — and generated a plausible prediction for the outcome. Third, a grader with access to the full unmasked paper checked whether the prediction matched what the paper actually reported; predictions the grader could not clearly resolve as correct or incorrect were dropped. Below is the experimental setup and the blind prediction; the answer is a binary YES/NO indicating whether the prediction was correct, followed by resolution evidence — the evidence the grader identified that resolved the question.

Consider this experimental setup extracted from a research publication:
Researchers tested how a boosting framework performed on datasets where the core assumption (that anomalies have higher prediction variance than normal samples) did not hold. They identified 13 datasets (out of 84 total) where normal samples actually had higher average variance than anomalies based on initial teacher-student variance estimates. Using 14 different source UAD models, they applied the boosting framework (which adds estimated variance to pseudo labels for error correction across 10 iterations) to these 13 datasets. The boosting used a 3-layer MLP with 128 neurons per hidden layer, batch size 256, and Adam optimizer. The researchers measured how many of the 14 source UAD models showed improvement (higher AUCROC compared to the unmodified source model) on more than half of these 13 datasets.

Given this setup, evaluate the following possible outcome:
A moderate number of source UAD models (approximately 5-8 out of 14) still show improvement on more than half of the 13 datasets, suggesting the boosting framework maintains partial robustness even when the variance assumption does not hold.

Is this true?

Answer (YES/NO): NO